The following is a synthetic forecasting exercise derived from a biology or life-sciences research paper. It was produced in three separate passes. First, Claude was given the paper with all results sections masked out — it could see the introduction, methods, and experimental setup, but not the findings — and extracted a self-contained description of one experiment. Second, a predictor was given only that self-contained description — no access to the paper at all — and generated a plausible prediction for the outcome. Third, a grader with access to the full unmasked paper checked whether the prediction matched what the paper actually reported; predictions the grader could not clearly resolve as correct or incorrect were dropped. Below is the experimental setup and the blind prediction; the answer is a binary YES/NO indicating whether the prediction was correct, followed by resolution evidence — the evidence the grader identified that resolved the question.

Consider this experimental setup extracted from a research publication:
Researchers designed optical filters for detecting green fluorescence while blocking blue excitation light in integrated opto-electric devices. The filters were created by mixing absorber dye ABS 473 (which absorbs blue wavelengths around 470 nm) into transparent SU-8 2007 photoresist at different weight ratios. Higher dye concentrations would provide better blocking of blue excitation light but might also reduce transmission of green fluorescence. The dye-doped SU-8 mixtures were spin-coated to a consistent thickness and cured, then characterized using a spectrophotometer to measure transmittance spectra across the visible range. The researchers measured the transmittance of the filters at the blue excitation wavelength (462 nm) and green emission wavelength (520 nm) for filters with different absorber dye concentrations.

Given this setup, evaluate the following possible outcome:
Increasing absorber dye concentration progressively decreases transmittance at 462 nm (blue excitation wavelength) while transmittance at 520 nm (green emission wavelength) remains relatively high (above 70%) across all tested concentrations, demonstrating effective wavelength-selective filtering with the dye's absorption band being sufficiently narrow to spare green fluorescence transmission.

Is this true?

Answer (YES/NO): NO